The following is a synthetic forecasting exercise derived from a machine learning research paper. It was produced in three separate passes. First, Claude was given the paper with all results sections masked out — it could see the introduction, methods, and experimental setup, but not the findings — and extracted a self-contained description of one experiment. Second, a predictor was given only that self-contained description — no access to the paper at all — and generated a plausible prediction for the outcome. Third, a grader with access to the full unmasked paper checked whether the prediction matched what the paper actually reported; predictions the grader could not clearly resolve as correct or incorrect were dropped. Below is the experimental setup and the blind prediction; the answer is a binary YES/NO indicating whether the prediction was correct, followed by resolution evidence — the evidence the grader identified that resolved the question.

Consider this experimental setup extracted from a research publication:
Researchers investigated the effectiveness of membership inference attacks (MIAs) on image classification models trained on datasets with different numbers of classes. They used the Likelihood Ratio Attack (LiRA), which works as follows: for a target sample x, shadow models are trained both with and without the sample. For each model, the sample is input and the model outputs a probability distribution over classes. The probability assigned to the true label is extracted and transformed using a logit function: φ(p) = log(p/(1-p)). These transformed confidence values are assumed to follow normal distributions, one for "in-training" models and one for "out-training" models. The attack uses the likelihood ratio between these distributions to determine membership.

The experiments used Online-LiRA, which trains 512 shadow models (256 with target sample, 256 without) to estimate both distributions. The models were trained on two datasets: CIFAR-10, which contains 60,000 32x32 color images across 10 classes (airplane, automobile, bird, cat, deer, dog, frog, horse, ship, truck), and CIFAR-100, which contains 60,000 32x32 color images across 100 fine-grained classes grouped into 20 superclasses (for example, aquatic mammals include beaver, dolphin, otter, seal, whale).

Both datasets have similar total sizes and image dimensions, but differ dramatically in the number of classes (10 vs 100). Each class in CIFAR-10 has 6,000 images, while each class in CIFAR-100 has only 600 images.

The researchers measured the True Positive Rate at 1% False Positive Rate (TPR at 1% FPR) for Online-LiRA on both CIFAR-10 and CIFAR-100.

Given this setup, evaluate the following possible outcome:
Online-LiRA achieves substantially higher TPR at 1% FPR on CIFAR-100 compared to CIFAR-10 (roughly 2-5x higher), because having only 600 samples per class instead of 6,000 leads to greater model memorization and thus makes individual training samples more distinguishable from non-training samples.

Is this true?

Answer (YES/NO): YES